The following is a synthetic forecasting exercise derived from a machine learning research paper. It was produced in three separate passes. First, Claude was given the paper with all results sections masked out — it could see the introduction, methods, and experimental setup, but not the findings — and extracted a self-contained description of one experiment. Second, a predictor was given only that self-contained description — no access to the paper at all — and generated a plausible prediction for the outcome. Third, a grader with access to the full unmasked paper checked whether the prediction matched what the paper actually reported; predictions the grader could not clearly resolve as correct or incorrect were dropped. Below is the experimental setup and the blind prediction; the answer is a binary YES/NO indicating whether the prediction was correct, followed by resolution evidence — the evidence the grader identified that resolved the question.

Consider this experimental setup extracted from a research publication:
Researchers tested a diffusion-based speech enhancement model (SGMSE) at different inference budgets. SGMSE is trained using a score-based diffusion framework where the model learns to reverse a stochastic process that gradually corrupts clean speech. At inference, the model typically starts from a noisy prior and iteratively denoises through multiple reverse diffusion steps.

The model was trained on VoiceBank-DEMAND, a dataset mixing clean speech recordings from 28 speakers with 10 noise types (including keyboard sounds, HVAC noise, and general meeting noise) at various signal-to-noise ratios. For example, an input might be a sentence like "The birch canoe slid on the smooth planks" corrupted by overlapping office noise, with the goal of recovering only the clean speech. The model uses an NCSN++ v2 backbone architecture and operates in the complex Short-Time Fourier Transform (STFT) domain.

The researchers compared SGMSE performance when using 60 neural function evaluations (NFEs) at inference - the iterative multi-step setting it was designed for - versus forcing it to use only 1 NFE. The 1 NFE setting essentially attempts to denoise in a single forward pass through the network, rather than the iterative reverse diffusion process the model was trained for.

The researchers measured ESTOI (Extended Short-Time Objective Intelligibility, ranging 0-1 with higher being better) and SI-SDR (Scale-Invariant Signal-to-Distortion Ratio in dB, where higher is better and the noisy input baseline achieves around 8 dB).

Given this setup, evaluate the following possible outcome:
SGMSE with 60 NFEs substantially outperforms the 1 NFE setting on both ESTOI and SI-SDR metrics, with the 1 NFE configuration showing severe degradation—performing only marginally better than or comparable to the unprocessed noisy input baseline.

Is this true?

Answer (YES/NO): NO